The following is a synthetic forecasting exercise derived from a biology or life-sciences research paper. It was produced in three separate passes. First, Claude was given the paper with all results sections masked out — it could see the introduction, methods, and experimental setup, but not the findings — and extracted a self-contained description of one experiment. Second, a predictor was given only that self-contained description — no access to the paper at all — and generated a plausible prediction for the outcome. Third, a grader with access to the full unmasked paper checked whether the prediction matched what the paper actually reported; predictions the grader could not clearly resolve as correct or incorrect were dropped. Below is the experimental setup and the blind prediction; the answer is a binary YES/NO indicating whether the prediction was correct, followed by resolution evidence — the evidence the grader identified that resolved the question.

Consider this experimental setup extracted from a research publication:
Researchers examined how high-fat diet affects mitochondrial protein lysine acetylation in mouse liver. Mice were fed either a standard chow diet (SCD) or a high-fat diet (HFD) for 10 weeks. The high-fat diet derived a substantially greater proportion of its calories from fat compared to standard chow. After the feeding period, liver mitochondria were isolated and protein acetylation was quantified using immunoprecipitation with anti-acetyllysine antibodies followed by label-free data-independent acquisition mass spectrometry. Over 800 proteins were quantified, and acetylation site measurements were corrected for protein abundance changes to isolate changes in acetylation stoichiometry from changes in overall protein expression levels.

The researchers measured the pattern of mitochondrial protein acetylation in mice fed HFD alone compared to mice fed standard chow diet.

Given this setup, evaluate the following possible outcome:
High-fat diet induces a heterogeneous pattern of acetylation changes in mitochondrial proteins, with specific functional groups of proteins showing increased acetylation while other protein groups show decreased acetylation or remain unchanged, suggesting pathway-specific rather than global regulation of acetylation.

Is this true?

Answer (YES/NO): YES